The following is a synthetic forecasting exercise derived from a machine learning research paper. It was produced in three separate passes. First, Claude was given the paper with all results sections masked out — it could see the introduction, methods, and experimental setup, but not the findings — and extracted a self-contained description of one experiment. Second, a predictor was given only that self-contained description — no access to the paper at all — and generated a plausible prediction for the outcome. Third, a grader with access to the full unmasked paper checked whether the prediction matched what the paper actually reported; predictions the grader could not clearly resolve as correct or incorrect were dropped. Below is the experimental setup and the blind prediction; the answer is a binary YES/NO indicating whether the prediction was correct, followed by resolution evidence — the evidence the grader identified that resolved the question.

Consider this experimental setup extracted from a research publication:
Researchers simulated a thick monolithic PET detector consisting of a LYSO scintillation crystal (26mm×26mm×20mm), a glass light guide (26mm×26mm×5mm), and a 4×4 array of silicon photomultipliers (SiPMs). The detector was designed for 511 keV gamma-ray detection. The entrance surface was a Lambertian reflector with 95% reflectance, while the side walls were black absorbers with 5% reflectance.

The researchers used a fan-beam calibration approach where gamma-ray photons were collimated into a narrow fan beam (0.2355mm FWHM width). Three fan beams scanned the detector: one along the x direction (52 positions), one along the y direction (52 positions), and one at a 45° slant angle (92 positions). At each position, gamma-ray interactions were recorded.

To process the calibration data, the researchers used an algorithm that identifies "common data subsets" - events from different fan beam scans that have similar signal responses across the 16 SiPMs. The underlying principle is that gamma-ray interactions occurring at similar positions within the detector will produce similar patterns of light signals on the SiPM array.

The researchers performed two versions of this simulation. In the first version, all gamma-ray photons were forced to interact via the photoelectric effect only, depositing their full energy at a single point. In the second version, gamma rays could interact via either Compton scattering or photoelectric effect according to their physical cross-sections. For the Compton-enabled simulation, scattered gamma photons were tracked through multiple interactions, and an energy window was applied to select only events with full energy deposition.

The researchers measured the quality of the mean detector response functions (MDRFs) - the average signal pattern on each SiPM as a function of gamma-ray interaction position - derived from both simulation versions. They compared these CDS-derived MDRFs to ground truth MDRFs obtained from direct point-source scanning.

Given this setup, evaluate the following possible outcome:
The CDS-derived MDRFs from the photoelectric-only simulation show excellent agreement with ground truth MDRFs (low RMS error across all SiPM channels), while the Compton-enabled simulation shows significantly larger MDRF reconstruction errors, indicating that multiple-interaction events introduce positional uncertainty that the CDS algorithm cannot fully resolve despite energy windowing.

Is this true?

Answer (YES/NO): YES